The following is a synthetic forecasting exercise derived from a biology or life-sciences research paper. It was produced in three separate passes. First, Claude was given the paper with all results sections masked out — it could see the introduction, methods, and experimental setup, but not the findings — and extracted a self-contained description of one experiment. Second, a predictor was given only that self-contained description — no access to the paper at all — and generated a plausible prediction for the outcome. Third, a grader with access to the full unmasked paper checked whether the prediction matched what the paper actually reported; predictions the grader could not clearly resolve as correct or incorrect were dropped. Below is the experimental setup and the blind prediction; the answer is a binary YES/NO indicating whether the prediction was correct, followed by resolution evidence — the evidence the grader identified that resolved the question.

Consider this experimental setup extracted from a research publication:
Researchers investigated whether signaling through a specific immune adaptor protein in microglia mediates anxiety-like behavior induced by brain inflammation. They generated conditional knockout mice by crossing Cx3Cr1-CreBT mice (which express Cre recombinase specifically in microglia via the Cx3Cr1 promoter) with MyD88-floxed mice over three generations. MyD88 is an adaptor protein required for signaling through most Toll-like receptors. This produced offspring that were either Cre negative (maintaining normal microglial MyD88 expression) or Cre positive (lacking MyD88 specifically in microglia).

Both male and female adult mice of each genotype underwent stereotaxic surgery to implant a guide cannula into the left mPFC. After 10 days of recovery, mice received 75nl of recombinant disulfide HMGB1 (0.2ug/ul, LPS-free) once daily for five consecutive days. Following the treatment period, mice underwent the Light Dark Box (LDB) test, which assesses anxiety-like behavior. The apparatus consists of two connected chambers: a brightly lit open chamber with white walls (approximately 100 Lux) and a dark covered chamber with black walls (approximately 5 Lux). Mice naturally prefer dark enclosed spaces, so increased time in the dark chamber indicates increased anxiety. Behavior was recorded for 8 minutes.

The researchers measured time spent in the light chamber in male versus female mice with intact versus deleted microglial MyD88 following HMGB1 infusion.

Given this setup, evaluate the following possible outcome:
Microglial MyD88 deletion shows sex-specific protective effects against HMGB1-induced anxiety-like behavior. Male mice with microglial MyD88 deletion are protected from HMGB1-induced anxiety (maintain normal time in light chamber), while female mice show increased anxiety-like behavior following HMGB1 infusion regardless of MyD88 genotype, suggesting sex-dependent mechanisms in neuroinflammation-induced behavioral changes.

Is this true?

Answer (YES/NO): NO